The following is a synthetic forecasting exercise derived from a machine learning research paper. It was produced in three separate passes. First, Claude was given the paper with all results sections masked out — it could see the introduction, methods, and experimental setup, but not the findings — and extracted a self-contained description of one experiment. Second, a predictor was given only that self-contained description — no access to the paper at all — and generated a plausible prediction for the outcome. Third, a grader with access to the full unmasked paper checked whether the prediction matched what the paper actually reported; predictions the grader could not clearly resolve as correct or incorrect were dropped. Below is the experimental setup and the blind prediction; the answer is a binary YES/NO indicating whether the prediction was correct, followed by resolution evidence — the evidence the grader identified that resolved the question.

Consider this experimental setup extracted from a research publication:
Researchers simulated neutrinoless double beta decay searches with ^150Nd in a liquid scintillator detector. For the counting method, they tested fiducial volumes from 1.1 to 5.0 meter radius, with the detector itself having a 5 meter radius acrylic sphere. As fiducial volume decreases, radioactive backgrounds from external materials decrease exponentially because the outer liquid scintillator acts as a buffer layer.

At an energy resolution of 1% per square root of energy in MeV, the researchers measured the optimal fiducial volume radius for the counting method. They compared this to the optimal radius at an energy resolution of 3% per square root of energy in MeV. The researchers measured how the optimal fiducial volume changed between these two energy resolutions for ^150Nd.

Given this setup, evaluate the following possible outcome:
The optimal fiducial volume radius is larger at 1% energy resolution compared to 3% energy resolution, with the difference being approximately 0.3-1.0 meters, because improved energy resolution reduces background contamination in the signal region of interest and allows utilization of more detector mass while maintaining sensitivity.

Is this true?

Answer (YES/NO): YES